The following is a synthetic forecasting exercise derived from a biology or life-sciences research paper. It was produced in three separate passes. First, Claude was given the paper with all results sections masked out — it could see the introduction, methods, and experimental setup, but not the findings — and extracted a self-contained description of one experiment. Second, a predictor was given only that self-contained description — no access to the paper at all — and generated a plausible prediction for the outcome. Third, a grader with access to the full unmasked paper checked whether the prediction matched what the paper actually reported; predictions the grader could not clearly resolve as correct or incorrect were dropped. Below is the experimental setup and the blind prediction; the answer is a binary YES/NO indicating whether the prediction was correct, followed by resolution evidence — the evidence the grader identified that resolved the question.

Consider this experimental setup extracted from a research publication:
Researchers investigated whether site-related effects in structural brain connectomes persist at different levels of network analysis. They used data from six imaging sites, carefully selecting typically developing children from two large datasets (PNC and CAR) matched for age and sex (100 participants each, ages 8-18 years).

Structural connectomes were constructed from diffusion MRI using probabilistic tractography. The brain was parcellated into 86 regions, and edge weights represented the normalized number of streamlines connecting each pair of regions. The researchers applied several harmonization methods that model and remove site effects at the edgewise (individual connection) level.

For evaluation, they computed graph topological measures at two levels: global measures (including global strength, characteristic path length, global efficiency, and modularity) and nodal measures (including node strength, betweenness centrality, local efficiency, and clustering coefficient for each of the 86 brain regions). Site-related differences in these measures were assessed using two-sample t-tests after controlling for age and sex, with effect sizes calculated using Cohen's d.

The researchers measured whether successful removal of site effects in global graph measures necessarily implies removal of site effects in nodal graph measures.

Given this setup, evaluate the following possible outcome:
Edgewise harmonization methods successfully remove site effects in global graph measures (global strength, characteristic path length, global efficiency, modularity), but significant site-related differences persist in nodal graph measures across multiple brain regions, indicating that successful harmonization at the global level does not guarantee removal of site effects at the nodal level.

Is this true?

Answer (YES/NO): YES